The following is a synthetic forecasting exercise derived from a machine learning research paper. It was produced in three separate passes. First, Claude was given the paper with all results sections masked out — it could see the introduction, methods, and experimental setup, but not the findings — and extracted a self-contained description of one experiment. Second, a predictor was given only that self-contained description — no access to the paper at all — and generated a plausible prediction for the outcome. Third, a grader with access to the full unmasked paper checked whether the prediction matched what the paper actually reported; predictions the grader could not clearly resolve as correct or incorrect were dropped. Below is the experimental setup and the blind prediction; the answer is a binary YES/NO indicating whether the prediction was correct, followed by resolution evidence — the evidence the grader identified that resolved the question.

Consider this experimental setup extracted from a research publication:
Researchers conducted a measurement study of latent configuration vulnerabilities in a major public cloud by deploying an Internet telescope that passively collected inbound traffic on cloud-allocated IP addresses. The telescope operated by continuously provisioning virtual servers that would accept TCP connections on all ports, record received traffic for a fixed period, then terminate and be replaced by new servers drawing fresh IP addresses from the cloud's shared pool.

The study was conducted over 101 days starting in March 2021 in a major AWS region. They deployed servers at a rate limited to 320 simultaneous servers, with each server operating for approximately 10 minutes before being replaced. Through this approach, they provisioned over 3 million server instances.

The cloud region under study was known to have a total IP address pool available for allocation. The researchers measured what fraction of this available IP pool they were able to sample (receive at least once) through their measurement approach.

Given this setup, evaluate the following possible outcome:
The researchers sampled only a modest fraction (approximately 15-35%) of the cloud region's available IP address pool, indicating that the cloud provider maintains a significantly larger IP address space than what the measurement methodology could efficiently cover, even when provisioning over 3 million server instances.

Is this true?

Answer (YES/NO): NO